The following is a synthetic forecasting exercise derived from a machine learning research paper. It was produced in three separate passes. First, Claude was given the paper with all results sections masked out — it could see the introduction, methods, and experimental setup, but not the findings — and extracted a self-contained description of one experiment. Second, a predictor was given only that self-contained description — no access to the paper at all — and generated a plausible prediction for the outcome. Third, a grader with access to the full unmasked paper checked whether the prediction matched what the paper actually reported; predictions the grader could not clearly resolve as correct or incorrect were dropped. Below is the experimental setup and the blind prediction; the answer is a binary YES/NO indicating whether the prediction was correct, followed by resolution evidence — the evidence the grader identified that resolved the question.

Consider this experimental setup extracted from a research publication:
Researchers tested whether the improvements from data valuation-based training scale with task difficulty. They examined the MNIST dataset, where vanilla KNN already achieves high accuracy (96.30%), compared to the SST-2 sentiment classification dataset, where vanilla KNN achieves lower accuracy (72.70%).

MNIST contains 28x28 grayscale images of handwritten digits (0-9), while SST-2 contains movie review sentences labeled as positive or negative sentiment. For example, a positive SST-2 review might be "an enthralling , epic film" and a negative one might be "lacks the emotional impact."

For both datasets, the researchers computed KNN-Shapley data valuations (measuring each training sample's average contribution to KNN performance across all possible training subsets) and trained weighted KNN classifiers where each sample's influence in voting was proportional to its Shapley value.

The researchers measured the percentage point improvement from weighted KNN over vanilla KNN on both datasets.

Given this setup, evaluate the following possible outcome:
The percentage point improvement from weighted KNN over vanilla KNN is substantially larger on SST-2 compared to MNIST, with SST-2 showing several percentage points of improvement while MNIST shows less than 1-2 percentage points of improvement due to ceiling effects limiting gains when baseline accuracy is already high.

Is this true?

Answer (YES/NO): YES